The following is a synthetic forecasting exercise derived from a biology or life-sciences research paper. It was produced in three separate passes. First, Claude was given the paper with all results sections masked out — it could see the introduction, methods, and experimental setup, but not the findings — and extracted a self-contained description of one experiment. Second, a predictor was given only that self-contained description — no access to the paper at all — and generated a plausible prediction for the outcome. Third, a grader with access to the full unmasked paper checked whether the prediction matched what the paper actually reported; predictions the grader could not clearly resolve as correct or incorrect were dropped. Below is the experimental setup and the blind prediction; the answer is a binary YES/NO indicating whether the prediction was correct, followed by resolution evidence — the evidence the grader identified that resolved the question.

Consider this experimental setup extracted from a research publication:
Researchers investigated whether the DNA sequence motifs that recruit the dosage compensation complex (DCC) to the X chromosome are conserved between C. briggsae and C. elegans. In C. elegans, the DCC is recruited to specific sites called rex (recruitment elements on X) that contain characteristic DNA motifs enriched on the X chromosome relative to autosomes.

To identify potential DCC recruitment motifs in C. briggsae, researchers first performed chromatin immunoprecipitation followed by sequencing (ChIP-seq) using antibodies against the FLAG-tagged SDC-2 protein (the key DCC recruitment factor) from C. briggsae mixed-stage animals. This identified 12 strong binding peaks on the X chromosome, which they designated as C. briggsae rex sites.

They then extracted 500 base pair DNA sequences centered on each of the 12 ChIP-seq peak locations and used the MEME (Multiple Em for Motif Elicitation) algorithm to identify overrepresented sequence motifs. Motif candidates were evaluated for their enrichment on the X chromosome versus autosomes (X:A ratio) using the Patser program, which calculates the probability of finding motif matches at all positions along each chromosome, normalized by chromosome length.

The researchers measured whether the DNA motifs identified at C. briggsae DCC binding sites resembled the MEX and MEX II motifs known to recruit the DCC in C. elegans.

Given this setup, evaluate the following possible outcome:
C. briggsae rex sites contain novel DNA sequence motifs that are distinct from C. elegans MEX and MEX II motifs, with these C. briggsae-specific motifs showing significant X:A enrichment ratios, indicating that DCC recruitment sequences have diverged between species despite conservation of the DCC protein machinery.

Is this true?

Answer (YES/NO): YES